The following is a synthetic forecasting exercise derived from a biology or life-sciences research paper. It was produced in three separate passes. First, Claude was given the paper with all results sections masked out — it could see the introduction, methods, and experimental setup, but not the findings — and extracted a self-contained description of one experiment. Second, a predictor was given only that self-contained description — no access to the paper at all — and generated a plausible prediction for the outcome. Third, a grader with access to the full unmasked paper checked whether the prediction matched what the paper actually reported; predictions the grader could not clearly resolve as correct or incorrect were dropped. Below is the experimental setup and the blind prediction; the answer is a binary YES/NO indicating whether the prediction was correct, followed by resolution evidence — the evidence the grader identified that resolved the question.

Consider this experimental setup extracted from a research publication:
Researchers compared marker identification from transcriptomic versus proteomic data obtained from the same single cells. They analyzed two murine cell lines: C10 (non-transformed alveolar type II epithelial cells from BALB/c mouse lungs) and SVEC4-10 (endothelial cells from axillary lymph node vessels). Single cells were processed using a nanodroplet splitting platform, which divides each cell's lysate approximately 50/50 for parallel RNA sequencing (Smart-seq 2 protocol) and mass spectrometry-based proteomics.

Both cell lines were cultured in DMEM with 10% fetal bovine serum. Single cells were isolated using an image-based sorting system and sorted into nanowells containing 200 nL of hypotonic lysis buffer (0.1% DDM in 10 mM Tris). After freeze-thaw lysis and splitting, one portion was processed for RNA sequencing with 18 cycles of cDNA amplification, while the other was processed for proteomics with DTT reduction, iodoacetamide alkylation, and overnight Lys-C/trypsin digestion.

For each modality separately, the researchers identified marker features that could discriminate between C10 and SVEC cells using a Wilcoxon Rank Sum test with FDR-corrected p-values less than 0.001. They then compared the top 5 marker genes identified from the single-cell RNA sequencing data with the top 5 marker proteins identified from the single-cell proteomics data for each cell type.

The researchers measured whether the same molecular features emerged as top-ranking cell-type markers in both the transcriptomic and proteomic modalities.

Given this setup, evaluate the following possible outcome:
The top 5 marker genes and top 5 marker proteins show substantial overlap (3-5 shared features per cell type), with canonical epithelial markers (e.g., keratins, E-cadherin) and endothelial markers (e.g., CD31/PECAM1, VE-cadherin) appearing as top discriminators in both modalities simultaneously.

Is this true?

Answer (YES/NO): NO